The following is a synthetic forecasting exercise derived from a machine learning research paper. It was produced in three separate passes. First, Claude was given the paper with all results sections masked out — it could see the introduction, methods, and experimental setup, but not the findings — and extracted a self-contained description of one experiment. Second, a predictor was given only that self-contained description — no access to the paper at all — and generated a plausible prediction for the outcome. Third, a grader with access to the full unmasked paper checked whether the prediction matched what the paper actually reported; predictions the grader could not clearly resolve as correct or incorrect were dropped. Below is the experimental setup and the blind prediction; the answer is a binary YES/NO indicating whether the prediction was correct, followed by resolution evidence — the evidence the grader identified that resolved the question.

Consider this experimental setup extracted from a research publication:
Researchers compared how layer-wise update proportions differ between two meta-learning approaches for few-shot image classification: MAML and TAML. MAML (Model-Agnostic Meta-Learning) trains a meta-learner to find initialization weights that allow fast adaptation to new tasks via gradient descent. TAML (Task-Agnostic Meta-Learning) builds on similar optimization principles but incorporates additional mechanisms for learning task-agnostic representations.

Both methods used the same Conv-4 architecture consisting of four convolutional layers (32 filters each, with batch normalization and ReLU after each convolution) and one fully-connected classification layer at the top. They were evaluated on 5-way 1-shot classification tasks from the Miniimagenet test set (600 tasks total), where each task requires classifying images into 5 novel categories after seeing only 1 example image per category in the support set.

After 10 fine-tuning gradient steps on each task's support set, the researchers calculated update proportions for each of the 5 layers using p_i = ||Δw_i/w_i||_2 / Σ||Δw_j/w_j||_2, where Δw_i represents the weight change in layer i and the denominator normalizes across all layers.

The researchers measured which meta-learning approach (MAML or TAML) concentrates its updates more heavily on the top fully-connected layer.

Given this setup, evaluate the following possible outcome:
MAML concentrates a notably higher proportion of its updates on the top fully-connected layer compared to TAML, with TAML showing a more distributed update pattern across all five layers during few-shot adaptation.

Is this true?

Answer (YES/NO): NO